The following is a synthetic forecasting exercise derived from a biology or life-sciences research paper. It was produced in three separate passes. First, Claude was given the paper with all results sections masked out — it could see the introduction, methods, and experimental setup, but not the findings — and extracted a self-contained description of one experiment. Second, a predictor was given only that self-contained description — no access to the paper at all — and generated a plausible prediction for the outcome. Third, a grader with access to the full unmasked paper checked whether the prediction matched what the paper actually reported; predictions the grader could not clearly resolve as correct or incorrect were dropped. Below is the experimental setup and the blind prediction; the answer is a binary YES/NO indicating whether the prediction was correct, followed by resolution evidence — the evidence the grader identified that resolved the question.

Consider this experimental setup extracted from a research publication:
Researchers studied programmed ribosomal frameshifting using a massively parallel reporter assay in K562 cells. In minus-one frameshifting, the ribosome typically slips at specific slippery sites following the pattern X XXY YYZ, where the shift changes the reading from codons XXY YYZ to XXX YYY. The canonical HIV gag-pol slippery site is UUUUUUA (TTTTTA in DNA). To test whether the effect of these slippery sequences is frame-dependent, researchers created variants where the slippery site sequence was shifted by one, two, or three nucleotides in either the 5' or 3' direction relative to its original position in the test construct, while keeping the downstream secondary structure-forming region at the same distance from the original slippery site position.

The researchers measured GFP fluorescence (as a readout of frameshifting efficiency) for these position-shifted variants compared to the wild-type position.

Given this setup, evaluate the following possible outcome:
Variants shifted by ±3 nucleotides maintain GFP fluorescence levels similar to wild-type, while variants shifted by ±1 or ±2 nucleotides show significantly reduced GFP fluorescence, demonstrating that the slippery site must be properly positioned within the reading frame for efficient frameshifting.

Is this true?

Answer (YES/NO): NO